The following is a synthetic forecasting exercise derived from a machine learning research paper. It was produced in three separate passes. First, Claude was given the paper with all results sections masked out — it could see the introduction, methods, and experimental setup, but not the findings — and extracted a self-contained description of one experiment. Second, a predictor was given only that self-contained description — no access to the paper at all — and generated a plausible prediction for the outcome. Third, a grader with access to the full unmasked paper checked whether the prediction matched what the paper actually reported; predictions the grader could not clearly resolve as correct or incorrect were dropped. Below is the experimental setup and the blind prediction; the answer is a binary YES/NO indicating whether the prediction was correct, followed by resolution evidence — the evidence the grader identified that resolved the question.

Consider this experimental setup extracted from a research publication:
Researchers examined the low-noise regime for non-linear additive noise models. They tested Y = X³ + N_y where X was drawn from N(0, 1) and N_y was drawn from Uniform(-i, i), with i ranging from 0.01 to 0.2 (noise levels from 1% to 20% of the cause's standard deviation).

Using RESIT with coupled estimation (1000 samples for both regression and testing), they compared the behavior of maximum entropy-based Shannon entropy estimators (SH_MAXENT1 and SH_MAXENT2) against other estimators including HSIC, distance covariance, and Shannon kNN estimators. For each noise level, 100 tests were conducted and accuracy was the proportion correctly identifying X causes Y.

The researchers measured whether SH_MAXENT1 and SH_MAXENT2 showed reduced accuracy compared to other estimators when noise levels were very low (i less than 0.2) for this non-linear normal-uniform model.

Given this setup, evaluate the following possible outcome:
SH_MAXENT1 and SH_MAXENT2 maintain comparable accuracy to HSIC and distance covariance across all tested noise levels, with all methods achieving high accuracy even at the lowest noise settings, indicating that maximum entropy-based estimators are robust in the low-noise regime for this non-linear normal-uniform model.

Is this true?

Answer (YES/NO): NO